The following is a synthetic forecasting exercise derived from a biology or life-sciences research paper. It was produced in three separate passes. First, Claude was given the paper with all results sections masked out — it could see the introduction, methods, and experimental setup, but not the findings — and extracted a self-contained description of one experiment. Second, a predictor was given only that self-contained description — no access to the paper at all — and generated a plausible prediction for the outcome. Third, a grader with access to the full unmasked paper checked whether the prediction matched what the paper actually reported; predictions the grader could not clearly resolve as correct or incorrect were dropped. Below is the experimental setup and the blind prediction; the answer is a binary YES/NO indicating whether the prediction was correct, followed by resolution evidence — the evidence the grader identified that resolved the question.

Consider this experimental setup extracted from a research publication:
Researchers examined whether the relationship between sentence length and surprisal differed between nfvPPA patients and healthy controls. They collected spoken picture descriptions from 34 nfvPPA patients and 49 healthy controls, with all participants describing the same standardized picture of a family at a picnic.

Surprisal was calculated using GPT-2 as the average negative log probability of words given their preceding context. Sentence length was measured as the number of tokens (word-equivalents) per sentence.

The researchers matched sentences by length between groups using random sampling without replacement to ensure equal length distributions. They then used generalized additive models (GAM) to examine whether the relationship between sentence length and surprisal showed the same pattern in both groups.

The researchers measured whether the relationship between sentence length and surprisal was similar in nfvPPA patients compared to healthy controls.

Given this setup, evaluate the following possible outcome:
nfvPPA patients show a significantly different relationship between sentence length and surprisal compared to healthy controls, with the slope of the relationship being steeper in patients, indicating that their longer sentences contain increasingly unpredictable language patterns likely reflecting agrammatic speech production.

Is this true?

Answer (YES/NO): NO